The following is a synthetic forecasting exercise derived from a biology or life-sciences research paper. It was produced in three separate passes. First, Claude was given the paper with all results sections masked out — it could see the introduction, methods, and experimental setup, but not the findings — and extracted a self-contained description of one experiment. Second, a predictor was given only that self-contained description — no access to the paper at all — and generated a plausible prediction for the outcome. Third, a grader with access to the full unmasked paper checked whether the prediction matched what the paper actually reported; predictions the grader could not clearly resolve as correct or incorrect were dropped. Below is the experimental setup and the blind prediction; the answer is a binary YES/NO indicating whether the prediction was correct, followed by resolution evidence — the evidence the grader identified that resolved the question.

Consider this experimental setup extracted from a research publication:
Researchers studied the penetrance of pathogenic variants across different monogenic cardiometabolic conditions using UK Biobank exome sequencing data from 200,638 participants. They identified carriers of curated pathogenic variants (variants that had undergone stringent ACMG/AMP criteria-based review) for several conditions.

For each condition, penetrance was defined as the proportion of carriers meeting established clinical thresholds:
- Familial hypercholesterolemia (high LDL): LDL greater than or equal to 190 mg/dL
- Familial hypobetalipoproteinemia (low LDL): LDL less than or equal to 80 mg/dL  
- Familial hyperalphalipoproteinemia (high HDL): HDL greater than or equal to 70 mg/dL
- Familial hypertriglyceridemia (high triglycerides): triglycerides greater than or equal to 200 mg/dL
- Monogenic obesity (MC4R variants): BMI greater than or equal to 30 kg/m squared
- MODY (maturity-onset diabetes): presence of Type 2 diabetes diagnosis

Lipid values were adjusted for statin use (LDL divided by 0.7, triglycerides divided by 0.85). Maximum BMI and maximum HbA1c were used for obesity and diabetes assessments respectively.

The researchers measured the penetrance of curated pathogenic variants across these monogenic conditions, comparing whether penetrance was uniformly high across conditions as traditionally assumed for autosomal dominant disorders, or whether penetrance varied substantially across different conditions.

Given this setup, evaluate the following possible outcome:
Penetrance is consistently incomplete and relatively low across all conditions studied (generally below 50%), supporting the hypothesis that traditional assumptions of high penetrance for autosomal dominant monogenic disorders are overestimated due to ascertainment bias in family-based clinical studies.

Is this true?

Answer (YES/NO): NO